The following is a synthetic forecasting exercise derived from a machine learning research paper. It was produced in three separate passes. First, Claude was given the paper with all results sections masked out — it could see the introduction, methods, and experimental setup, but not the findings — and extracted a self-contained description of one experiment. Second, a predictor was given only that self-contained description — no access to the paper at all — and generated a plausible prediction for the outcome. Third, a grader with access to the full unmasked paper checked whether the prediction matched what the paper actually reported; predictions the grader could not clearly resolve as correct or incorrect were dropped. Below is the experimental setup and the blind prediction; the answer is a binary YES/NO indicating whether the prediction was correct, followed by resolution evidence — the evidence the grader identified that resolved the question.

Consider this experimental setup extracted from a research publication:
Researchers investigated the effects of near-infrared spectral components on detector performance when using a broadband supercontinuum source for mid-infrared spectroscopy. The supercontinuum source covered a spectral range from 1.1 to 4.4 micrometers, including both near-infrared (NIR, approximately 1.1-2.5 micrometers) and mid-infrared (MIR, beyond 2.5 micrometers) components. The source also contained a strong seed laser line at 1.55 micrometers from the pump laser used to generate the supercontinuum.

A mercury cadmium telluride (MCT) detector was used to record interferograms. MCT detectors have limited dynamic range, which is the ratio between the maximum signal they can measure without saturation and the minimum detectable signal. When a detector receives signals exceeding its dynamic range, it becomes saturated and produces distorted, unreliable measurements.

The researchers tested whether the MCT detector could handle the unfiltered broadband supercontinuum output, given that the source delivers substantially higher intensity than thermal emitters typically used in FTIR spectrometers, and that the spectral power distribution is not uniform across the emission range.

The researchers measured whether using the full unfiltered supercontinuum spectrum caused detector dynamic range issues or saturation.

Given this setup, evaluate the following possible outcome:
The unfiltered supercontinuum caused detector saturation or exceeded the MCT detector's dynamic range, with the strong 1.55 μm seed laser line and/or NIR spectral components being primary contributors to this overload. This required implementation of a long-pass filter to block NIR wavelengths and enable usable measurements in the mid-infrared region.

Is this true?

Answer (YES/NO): NO